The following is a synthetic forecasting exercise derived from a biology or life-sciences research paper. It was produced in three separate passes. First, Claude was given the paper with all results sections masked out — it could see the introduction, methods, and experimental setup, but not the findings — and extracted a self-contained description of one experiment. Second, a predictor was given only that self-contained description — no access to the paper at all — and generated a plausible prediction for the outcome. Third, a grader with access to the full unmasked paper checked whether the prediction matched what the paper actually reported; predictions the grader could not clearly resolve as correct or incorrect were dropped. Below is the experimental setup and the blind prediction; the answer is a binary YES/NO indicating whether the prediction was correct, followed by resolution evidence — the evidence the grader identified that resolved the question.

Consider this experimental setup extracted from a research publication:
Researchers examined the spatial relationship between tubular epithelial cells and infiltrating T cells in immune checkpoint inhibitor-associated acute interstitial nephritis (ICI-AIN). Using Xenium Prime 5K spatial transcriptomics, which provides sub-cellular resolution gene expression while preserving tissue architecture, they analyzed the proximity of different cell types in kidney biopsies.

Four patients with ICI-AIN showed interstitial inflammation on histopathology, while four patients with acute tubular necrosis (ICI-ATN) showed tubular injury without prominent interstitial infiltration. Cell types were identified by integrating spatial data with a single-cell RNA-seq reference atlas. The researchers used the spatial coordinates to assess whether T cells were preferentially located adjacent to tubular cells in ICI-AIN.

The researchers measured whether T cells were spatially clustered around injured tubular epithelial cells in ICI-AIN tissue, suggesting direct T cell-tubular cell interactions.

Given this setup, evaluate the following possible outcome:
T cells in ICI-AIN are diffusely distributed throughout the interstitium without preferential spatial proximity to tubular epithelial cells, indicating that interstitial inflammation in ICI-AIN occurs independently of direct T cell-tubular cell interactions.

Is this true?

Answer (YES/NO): NO